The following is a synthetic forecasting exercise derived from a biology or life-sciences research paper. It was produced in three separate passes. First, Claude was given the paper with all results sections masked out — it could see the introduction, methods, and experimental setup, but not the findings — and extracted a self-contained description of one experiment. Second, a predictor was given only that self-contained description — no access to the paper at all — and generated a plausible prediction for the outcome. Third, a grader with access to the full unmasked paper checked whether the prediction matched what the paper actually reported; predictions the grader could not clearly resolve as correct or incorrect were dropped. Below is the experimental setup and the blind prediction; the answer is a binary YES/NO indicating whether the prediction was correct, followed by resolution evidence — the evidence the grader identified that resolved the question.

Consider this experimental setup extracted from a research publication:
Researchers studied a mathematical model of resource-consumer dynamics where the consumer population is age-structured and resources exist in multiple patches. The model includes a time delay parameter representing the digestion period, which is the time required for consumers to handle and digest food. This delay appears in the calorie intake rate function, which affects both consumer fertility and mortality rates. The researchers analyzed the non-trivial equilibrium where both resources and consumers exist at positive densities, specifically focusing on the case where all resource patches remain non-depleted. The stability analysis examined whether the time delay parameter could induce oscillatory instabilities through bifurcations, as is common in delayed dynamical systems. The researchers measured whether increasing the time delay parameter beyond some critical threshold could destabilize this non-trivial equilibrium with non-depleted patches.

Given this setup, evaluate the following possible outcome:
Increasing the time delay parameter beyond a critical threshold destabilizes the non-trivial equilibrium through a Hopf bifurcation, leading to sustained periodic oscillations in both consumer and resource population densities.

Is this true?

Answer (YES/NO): NO